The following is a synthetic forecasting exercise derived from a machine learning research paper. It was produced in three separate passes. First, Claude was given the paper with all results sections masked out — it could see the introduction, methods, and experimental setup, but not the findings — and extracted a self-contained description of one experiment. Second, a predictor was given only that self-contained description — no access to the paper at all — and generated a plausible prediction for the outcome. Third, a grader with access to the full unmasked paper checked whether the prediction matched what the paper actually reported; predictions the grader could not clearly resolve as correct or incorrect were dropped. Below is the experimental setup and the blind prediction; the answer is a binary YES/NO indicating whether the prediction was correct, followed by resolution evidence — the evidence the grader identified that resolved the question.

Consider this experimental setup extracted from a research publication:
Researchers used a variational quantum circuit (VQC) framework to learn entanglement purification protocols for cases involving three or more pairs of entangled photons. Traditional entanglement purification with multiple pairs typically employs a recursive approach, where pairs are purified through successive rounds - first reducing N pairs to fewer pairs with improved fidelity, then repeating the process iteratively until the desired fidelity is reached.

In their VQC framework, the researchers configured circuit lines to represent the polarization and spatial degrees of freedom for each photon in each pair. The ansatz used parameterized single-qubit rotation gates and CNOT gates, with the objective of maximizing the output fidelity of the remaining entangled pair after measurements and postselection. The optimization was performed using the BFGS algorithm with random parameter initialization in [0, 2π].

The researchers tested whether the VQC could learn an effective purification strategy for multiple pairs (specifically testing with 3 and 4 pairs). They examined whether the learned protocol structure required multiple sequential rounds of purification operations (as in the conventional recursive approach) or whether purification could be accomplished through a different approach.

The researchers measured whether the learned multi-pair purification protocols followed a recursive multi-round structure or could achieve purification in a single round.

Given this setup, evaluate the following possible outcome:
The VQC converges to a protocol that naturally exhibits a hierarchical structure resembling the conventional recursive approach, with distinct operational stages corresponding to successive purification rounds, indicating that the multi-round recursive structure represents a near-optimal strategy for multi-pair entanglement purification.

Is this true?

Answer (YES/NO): NO